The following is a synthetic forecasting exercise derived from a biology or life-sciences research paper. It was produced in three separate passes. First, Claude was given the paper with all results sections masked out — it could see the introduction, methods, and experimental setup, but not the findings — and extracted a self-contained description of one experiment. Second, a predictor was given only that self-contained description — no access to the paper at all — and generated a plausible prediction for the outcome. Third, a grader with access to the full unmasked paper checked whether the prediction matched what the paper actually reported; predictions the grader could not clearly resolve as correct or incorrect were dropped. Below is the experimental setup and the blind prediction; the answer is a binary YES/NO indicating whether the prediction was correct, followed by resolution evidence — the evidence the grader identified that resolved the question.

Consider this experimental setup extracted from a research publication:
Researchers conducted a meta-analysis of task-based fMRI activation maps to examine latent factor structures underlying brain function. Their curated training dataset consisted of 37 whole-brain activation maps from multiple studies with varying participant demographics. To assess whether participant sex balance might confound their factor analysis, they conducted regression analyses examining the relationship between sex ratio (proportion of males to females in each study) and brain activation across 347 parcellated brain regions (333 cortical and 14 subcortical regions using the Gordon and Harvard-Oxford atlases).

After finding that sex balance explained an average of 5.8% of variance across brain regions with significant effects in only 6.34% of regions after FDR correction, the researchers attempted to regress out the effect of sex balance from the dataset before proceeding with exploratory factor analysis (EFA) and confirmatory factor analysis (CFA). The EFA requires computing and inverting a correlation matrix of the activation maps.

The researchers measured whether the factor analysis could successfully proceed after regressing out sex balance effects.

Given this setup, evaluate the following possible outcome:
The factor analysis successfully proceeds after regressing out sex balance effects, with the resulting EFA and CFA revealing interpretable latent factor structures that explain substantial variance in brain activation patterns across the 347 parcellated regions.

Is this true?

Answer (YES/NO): NO